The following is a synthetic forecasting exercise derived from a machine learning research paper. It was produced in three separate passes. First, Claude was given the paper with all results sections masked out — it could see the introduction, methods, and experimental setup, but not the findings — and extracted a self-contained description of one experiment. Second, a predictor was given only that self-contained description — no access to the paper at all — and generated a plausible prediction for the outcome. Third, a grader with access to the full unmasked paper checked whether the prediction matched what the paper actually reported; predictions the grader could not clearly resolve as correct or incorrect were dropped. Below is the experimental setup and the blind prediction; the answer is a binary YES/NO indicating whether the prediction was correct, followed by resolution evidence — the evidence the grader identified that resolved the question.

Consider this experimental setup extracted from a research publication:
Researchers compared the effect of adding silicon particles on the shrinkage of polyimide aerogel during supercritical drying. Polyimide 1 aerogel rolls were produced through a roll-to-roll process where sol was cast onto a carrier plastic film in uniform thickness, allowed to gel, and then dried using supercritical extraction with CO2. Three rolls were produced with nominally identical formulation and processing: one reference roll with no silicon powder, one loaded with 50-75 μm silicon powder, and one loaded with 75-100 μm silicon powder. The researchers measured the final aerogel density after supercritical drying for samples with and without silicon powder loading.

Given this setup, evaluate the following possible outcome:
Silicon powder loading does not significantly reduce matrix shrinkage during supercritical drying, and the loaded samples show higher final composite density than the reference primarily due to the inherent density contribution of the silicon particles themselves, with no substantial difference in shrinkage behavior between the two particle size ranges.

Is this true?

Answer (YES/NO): NO